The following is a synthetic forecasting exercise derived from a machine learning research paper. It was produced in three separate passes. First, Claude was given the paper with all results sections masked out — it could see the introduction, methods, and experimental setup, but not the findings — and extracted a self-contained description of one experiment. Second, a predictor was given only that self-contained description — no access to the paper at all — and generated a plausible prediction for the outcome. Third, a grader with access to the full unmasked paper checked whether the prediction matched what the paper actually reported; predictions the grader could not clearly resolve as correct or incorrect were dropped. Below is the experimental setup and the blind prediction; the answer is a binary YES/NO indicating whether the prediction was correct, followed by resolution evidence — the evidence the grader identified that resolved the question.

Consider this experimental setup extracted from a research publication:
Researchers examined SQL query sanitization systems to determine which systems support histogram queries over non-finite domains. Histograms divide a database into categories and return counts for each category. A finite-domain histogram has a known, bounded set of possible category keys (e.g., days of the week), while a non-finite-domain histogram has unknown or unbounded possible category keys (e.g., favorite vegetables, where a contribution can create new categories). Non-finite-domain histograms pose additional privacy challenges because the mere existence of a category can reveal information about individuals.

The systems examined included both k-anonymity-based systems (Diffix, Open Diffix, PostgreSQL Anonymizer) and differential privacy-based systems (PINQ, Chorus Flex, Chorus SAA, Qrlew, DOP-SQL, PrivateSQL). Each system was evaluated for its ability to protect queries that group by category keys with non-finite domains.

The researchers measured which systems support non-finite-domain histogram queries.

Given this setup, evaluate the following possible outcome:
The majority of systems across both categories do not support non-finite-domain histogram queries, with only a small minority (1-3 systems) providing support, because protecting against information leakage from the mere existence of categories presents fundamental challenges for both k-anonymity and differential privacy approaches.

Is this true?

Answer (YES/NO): NO